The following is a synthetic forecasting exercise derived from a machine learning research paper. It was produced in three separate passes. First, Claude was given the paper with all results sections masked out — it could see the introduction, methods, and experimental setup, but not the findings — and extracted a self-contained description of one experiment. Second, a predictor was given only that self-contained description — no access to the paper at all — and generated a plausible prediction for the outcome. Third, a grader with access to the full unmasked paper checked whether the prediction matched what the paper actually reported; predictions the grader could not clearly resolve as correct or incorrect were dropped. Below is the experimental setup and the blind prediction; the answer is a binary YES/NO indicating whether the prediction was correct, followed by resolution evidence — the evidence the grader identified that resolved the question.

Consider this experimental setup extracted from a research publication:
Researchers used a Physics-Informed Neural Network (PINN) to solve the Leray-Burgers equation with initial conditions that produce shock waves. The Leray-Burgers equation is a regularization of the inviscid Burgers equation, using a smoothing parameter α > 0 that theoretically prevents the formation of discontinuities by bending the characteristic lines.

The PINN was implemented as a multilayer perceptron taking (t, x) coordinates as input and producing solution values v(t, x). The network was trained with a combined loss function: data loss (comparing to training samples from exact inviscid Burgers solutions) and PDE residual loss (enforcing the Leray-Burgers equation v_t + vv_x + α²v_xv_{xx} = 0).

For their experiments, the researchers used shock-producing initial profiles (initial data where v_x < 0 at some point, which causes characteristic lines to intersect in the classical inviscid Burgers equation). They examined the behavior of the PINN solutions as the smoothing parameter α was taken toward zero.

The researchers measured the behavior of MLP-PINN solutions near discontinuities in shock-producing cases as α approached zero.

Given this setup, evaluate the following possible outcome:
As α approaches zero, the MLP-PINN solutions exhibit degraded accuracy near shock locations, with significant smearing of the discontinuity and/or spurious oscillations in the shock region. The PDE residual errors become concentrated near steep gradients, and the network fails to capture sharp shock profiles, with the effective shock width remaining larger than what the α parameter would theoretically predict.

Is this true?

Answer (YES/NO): NO